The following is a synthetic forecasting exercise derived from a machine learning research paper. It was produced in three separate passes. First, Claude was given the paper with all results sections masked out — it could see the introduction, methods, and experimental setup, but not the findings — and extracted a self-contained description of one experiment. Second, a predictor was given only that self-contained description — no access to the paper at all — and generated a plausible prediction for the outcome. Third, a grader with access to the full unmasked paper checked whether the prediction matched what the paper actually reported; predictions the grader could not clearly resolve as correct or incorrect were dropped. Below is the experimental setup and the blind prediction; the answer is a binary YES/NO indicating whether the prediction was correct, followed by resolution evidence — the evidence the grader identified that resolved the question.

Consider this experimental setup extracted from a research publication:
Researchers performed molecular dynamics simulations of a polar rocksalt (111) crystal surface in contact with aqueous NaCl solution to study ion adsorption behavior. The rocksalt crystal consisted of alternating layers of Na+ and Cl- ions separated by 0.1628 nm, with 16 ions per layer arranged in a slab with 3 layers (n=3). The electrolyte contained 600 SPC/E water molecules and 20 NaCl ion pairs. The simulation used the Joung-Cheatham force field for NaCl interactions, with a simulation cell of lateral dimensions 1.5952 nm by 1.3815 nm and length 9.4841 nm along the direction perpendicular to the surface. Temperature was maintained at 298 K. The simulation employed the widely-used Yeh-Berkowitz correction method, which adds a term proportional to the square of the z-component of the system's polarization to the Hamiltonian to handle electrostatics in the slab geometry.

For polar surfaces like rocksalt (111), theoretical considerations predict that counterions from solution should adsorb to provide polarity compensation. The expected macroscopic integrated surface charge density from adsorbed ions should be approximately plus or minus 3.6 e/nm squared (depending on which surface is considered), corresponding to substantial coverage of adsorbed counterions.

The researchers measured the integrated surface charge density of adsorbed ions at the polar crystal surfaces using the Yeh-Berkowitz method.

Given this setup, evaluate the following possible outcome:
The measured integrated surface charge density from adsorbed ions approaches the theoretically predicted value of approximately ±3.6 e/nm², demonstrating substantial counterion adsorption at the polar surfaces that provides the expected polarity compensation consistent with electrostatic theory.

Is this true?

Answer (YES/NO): NO